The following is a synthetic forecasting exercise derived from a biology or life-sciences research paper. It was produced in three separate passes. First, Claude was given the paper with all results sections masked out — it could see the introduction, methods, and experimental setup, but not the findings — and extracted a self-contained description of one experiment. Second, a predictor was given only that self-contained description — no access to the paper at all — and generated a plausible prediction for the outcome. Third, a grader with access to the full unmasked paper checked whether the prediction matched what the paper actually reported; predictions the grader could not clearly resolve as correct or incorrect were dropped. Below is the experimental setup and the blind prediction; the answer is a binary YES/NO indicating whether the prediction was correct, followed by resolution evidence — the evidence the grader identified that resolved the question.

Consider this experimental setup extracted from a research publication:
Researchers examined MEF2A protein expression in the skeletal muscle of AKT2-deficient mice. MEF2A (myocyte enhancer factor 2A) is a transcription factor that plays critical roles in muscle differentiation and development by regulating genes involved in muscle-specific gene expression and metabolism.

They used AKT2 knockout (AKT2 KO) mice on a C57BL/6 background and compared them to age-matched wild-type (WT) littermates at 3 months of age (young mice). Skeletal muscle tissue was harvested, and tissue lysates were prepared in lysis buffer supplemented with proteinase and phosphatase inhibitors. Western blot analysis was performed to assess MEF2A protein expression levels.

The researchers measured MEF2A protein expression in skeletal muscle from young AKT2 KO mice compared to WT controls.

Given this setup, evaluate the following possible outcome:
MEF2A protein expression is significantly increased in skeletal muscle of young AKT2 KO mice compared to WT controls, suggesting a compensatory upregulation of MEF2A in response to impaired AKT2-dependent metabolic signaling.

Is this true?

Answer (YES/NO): NO